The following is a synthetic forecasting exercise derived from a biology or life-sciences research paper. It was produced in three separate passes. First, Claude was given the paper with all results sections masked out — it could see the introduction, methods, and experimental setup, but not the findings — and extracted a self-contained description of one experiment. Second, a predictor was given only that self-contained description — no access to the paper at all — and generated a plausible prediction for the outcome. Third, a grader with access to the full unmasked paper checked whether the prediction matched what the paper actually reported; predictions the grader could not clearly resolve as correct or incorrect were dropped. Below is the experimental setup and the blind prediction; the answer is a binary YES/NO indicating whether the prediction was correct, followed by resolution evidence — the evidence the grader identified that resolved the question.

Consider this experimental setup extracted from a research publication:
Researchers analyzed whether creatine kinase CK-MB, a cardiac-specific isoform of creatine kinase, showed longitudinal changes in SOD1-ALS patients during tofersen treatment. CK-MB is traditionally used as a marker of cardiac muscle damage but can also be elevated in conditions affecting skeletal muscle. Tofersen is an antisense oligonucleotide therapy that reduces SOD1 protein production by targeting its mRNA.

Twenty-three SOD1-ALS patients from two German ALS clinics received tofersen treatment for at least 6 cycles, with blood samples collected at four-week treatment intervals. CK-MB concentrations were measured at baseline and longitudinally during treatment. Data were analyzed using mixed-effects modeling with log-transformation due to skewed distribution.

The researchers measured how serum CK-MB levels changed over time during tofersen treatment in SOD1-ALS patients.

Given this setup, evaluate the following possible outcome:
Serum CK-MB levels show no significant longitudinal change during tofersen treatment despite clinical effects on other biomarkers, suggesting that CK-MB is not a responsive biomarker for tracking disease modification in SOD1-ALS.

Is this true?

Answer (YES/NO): YES